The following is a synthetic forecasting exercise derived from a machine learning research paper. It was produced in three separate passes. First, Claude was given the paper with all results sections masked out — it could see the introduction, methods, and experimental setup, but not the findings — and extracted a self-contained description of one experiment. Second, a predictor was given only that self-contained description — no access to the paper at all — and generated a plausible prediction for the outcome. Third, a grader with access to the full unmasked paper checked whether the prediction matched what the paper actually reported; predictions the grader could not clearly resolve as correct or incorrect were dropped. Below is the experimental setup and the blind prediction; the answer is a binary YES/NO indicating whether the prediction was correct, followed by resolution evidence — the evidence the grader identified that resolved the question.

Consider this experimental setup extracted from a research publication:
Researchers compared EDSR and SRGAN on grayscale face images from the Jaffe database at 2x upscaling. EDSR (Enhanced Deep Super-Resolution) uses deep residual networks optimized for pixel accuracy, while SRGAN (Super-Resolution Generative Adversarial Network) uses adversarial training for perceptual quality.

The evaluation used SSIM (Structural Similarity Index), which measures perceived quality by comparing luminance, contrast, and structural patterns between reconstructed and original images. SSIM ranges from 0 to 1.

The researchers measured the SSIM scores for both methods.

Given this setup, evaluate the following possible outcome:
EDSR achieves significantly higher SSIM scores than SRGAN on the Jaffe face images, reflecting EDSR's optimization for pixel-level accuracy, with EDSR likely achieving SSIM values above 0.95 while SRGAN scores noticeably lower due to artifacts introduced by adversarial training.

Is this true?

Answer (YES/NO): NO